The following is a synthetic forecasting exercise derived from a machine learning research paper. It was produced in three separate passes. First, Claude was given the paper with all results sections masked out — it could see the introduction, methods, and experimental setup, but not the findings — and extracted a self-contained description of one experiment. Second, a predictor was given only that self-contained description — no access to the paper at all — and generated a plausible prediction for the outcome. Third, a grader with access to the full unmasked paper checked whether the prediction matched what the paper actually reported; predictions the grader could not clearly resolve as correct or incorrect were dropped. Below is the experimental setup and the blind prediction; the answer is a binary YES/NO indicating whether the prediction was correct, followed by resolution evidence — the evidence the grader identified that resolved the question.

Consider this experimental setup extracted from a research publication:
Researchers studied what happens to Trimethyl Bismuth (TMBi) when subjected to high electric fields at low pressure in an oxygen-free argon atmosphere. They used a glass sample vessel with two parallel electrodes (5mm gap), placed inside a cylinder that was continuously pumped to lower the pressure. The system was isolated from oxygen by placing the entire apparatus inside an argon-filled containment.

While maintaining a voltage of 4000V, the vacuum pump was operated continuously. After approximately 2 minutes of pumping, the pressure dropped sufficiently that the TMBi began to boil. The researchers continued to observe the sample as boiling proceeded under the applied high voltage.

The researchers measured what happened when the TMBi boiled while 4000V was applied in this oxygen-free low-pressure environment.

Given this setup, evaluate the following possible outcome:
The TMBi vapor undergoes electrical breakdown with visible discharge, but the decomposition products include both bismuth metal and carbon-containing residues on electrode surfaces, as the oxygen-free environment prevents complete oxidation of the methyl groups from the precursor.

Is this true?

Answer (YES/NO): NO